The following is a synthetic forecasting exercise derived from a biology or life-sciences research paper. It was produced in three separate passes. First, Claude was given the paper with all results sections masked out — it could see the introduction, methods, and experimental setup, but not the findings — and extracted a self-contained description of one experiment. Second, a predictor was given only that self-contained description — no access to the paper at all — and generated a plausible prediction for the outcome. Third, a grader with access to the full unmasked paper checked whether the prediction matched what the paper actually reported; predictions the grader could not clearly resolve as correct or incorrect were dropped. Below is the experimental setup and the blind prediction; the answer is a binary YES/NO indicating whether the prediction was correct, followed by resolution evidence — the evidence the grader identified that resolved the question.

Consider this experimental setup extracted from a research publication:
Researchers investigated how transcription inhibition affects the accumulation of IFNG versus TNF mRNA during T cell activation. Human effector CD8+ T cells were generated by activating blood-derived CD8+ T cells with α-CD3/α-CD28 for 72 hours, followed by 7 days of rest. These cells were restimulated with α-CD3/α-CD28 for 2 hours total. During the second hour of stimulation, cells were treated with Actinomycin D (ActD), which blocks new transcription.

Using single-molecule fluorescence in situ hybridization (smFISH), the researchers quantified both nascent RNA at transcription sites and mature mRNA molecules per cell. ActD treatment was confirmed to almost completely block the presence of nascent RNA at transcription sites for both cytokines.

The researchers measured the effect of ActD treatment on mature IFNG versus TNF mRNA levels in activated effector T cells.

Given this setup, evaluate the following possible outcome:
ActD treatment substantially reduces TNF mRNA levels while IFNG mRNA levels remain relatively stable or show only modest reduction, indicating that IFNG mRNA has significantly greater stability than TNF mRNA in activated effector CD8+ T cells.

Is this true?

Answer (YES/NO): NO